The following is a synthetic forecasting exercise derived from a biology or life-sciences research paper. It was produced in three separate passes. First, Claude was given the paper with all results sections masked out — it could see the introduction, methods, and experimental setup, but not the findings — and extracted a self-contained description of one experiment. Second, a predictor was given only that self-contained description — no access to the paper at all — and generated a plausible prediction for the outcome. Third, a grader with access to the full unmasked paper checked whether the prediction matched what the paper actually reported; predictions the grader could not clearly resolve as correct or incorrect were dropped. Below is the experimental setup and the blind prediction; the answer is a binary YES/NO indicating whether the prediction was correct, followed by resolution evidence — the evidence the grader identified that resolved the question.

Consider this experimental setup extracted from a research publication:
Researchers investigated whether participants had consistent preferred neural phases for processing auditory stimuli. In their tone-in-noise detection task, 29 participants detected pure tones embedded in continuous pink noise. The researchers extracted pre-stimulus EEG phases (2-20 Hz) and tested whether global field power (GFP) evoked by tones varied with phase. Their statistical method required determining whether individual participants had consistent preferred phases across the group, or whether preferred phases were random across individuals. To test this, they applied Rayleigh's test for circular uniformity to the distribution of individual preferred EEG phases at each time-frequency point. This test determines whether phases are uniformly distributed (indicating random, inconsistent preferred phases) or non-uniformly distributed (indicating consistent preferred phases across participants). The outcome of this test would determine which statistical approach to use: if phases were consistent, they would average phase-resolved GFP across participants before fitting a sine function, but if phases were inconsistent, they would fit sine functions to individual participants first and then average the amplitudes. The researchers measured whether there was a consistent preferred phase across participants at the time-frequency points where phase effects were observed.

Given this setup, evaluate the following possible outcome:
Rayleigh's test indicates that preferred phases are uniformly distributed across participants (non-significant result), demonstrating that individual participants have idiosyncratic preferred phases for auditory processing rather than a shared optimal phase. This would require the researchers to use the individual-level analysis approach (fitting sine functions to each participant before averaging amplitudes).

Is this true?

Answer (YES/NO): NO